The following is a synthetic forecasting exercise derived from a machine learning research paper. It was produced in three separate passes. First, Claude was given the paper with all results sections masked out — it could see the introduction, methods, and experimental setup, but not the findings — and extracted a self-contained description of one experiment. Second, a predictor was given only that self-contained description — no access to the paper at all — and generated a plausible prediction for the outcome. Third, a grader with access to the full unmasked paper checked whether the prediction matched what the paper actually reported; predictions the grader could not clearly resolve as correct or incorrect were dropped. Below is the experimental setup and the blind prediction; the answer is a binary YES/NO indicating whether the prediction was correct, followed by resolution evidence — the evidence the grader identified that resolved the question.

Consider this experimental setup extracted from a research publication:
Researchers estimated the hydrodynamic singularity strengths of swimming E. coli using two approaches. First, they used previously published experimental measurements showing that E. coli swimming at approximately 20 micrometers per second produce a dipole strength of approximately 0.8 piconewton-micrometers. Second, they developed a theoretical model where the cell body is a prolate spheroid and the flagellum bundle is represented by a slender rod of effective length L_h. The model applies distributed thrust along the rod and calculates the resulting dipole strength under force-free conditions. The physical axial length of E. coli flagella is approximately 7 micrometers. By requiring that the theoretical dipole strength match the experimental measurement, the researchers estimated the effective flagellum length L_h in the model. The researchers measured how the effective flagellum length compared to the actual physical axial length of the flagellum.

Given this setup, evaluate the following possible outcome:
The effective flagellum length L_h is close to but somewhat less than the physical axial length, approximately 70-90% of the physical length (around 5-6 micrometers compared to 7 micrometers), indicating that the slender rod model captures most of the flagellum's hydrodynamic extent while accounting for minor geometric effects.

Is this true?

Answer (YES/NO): NO